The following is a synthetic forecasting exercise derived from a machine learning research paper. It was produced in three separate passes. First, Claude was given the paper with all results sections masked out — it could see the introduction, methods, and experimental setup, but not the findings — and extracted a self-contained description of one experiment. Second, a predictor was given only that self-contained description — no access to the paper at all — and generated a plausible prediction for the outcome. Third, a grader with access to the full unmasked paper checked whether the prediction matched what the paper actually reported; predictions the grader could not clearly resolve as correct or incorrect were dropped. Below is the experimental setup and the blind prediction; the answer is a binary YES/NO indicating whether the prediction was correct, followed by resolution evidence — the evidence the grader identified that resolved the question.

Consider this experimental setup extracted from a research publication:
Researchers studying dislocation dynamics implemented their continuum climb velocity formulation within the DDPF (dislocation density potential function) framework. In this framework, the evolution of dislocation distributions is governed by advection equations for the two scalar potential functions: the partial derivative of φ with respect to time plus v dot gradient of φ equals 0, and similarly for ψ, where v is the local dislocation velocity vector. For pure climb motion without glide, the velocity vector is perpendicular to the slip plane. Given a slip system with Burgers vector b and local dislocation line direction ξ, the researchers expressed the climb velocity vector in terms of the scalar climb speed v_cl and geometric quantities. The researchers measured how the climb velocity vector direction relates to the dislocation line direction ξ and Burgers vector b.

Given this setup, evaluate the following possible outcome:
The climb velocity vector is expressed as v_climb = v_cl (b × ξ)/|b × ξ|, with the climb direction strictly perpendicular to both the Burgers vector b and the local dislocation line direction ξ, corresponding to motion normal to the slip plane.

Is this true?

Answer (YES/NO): NO